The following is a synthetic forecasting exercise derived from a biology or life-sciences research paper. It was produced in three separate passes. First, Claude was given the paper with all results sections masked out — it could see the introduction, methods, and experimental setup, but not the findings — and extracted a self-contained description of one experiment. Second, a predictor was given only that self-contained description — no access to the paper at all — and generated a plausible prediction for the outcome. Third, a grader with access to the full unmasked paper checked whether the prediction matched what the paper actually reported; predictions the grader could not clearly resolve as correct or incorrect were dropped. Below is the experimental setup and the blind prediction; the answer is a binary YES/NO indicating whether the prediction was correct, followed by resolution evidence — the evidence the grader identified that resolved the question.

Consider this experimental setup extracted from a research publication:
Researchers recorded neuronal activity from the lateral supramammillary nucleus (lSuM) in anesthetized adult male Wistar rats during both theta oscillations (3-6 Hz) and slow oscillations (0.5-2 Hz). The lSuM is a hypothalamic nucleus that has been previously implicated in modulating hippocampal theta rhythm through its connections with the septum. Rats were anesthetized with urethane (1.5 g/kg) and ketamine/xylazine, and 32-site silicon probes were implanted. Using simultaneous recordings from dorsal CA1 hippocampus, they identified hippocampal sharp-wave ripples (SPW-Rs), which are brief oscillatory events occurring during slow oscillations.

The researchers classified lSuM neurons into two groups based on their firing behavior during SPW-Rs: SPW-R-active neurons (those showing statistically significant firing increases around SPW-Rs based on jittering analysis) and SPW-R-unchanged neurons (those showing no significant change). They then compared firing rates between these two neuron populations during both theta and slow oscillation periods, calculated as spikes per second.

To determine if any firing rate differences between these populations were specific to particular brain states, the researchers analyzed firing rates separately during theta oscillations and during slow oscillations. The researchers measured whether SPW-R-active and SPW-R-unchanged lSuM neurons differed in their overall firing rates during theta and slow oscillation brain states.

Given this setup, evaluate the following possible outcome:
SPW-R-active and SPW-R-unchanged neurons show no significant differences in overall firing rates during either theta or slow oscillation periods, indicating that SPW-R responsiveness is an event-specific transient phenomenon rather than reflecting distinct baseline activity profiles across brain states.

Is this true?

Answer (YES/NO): NO